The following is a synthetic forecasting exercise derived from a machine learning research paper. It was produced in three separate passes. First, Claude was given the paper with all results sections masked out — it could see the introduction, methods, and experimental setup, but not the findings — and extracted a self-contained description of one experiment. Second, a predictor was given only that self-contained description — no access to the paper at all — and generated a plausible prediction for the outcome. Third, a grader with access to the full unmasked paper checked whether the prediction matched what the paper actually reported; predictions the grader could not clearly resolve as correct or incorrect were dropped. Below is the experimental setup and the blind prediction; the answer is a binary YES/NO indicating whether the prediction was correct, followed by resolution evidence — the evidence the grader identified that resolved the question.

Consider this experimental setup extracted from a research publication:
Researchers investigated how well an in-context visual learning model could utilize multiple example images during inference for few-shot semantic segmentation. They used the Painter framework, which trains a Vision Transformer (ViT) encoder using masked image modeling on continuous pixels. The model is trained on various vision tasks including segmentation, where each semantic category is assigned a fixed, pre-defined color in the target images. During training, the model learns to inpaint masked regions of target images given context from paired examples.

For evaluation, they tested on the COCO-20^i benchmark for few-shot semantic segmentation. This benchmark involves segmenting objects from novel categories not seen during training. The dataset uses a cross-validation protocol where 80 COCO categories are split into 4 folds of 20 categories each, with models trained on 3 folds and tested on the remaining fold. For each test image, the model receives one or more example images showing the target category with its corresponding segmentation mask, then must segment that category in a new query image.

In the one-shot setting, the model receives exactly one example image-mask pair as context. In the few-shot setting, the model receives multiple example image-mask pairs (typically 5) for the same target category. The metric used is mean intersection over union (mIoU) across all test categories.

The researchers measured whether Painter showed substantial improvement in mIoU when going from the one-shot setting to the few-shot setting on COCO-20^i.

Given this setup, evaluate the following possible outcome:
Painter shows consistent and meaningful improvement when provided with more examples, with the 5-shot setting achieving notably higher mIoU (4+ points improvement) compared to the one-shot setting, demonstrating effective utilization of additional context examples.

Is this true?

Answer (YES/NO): NO